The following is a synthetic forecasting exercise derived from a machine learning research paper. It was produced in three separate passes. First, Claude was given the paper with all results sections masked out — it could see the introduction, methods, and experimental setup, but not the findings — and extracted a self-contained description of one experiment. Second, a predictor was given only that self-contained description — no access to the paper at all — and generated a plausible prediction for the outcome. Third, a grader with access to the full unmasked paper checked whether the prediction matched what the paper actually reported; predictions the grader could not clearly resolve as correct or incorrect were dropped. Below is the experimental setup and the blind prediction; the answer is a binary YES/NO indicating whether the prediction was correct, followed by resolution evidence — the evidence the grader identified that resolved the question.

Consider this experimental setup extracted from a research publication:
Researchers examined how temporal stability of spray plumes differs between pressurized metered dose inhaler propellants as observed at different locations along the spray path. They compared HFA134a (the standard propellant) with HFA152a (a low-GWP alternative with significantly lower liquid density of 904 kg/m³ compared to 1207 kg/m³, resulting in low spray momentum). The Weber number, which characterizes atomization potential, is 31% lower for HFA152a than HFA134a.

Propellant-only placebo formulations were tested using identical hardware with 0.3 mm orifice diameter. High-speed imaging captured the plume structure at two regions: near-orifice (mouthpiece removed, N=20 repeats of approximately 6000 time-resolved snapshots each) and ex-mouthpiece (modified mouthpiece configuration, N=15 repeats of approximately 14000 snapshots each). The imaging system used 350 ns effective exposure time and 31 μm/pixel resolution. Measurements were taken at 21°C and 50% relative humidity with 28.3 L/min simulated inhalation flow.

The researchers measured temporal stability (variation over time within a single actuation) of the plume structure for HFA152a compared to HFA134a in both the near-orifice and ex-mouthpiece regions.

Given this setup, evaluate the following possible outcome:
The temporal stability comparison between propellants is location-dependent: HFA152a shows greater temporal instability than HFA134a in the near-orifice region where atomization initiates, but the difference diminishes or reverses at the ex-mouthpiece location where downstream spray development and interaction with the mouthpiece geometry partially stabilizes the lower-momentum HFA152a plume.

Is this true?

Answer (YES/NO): NO